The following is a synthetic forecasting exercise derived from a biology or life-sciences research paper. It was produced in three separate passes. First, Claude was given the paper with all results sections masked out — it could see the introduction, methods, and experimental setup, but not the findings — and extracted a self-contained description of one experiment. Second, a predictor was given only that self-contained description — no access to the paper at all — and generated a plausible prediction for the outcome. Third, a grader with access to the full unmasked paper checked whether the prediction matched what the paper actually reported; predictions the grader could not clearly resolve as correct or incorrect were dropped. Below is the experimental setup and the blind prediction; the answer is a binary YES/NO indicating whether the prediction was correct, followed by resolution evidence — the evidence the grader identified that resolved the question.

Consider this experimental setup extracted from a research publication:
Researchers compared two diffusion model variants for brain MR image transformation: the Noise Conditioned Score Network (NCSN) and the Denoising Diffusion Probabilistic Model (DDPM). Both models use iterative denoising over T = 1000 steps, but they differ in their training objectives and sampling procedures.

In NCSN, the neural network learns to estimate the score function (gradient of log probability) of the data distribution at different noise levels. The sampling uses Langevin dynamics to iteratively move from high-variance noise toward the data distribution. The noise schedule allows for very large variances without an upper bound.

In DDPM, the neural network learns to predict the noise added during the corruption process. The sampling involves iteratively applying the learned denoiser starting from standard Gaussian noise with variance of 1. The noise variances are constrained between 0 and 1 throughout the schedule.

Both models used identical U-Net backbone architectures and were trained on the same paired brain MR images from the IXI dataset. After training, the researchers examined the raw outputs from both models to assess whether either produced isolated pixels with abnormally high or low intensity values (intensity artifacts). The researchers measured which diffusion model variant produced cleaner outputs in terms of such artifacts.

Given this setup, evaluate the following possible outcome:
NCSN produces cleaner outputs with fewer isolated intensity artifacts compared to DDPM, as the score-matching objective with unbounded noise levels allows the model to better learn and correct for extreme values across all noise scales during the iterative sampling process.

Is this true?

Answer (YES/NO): YES